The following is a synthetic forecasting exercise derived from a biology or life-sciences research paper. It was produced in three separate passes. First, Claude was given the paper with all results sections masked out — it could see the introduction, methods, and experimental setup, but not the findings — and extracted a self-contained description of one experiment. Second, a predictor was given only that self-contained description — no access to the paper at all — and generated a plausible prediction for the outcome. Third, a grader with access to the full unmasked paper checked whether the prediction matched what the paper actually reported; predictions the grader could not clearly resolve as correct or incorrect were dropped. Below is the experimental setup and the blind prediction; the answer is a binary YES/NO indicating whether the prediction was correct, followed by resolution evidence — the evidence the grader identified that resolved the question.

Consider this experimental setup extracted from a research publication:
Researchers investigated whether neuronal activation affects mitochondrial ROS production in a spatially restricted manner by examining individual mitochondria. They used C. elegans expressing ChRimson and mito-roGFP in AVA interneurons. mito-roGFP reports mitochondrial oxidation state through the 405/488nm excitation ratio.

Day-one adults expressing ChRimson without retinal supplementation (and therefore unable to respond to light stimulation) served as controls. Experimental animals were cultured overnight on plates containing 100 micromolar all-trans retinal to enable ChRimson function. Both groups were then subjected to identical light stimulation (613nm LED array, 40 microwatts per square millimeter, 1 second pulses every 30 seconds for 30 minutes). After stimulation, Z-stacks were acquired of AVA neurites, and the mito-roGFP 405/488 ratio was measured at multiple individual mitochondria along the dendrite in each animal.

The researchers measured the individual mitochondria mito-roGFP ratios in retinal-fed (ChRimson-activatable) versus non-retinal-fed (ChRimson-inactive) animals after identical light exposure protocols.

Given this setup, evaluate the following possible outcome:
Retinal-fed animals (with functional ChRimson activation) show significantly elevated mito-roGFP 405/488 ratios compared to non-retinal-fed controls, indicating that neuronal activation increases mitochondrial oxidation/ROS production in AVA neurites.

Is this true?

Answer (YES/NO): YES